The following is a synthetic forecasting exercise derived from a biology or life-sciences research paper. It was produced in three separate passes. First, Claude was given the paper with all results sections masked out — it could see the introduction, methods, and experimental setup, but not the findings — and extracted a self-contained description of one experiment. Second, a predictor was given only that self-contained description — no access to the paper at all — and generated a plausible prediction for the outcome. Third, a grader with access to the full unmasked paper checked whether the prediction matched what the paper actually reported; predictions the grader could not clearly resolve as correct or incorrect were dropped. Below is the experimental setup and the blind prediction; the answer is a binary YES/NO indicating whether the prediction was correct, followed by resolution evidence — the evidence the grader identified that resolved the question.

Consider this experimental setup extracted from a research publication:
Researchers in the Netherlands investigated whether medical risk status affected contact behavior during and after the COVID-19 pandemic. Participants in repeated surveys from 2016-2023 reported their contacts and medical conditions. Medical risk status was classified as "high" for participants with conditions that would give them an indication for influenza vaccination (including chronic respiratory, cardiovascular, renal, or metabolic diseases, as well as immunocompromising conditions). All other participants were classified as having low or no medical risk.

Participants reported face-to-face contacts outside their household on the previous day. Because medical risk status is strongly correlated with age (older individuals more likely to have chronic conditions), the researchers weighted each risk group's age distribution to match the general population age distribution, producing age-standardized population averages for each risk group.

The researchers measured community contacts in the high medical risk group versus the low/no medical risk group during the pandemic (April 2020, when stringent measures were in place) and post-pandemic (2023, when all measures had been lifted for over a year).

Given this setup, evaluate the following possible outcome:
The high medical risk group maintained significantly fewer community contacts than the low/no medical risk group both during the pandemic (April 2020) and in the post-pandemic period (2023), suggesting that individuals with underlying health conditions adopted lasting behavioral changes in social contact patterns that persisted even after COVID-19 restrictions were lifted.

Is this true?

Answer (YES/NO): NO